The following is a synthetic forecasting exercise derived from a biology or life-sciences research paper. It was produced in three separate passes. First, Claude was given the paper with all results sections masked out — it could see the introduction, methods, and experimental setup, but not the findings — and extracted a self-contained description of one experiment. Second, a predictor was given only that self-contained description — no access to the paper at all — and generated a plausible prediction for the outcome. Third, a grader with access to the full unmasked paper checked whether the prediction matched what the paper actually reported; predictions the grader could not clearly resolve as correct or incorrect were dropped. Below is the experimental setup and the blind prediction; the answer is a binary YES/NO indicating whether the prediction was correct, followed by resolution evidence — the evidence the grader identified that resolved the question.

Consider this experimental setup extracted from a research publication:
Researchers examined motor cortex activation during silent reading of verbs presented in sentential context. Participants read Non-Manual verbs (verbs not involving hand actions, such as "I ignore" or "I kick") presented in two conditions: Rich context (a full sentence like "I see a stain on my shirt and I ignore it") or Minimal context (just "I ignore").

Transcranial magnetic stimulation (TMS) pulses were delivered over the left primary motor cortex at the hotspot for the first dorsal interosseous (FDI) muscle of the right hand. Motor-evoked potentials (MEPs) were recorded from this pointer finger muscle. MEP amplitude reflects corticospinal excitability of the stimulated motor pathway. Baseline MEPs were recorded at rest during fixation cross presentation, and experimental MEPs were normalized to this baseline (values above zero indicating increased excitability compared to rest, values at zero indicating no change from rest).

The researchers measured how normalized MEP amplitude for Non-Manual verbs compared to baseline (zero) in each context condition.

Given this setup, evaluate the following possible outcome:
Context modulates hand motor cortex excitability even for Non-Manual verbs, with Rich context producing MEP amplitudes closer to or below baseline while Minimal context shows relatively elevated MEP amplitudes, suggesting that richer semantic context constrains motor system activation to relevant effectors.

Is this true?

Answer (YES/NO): YES